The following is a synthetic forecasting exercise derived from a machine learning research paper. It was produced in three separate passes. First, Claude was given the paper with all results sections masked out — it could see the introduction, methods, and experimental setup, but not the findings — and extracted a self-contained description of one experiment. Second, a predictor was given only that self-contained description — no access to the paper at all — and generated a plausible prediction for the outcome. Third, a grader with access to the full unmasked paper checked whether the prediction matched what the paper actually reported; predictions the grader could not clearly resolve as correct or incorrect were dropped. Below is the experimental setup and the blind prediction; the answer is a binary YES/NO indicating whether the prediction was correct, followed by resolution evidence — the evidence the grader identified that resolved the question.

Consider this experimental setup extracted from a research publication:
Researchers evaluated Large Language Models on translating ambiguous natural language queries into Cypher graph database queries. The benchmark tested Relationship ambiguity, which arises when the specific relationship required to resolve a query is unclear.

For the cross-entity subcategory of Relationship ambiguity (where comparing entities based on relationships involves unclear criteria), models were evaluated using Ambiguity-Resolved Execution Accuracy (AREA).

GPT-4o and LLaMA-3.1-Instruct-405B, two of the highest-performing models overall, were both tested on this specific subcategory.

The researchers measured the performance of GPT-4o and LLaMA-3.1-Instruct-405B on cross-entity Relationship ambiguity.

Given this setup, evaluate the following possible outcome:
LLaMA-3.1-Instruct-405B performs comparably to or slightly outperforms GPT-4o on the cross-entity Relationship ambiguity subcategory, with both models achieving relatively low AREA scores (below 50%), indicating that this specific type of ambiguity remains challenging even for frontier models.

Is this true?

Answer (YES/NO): NO